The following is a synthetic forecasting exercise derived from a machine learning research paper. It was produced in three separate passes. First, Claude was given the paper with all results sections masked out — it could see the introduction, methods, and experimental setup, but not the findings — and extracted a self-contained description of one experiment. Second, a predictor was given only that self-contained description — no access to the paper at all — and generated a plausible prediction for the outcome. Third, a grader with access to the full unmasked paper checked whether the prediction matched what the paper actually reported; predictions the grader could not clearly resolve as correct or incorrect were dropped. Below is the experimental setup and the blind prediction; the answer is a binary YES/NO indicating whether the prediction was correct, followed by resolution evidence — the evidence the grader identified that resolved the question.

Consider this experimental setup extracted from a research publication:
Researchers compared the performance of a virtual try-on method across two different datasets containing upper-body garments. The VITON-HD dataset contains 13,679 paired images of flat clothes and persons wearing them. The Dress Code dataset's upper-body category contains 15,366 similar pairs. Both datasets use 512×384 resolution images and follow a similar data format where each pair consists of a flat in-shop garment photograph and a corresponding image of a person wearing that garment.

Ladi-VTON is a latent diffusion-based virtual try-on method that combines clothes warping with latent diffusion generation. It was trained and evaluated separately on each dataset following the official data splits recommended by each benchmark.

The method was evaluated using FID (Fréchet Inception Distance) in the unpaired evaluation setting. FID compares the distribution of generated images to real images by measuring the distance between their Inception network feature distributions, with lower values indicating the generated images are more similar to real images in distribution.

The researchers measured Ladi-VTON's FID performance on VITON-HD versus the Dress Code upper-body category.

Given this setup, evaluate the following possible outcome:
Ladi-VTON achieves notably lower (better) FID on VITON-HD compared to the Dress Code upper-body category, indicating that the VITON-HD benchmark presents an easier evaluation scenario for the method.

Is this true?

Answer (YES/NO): YES